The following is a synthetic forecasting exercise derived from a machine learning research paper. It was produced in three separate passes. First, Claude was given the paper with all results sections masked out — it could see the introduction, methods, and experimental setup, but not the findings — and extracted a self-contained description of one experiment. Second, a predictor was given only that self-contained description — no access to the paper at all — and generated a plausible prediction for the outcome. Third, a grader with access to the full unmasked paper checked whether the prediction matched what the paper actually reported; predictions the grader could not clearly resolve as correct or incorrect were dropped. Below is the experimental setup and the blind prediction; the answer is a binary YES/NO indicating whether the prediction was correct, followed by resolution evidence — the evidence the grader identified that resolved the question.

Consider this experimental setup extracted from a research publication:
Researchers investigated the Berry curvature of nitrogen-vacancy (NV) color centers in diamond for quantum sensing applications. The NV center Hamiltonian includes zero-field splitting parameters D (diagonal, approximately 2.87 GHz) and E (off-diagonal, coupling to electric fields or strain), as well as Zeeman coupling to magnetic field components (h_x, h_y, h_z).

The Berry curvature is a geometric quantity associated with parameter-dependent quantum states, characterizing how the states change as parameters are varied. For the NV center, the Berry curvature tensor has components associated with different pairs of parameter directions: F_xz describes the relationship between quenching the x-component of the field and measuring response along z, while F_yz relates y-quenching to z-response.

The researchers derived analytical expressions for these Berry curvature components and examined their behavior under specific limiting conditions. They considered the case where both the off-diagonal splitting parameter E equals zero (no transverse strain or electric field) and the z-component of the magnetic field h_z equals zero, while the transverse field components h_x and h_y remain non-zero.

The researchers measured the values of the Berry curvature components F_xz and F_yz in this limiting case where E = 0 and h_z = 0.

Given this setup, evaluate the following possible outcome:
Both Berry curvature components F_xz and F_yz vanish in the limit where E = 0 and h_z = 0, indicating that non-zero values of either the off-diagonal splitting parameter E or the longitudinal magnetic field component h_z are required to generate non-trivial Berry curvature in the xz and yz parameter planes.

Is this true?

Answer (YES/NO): YES